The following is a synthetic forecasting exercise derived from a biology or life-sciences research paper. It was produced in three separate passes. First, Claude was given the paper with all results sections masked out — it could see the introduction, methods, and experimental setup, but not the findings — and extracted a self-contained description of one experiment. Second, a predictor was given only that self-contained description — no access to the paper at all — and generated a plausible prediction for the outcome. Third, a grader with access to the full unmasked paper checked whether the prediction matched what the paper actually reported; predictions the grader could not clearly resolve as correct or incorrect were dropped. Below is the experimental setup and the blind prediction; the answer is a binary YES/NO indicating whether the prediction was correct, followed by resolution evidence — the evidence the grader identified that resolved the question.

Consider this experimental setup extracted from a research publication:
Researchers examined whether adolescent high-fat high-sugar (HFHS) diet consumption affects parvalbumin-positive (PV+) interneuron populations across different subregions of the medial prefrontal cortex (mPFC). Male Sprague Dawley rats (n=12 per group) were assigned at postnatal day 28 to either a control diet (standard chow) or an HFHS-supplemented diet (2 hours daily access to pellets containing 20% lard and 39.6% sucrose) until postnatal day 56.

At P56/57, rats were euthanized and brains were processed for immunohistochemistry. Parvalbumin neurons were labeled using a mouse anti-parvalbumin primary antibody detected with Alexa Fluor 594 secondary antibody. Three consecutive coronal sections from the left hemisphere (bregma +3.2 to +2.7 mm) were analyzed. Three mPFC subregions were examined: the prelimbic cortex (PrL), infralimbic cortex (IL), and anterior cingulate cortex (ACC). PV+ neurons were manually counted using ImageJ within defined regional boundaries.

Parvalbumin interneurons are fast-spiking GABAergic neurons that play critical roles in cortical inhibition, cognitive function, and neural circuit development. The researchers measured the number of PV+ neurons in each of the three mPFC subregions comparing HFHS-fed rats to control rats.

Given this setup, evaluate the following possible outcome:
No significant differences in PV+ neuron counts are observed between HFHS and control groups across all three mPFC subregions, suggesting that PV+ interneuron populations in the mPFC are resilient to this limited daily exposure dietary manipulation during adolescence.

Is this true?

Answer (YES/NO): NO